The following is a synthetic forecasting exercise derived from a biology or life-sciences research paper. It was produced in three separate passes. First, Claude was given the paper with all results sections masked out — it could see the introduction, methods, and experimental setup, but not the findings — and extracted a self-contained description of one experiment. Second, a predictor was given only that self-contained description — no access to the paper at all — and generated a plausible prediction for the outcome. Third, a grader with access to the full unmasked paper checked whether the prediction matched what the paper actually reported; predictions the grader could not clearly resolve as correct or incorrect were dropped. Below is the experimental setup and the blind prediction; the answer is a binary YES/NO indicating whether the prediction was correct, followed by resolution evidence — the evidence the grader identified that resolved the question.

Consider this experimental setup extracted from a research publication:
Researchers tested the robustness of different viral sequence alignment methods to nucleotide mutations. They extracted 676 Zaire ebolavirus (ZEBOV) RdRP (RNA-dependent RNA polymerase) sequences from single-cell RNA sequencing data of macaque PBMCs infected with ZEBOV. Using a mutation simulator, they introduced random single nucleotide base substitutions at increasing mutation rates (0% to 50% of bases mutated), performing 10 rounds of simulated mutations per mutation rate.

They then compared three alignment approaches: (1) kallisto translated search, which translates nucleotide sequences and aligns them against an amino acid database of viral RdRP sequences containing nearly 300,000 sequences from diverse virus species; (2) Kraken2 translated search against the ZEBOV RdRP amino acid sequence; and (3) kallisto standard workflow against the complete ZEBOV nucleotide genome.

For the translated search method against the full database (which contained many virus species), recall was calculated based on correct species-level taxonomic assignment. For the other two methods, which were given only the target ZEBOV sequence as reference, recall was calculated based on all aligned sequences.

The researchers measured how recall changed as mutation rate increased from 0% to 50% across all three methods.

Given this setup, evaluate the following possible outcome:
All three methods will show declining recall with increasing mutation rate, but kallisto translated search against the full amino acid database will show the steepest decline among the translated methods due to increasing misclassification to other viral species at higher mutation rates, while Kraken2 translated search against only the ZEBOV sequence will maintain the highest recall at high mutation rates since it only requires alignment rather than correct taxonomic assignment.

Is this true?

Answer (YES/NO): NO